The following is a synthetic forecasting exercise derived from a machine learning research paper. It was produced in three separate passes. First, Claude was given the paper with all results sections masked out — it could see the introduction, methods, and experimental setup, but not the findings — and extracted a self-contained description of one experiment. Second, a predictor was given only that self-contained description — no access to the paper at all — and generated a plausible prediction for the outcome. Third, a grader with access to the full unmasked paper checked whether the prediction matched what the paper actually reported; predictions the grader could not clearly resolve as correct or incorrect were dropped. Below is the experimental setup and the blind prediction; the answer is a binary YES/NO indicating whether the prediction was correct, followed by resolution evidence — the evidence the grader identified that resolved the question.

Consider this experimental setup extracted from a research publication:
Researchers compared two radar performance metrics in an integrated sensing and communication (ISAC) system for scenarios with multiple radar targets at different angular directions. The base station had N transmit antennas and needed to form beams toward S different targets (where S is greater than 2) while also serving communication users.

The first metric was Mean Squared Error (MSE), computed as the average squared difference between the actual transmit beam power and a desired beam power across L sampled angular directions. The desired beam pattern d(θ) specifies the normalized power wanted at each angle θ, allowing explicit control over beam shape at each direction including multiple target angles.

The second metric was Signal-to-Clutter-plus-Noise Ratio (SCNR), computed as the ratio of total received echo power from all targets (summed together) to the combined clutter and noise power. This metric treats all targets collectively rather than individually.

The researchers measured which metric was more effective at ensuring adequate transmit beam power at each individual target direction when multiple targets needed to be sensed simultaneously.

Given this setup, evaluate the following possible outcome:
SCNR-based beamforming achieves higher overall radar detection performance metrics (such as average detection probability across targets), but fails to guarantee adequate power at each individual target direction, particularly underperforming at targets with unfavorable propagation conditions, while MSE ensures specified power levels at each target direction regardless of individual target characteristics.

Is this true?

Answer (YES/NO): NO